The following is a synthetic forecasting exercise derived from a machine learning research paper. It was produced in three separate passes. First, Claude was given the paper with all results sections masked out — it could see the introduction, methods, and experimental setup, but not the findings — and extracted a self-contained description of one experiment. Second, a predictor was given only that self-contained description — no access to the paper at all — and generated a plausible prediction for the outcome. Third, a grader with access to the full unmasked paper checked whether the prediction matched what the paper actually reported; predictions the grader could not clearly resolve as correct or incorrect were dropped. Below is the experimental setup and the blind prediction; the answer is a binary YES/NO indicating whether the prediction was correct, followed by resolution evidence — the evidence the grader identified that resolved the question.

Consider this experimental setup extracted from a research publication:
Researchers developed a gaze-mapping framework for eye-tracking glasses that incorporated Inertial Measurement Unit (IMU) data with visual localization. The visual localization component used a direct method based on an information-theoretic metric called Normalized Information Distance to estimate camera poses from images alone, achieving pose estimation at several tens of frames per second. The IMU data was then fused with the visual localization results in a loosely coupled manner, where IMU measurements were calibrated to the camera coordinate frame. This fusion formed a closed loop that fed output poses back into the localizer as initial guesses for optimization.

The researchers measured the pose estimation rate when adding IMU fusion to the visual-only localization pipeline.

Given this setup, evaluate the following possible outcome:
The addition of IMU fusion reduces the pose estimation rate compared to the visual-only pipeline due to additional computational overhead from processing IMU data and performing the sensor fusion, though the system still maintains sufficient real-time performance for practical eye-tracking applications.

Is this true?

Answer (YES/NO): NO